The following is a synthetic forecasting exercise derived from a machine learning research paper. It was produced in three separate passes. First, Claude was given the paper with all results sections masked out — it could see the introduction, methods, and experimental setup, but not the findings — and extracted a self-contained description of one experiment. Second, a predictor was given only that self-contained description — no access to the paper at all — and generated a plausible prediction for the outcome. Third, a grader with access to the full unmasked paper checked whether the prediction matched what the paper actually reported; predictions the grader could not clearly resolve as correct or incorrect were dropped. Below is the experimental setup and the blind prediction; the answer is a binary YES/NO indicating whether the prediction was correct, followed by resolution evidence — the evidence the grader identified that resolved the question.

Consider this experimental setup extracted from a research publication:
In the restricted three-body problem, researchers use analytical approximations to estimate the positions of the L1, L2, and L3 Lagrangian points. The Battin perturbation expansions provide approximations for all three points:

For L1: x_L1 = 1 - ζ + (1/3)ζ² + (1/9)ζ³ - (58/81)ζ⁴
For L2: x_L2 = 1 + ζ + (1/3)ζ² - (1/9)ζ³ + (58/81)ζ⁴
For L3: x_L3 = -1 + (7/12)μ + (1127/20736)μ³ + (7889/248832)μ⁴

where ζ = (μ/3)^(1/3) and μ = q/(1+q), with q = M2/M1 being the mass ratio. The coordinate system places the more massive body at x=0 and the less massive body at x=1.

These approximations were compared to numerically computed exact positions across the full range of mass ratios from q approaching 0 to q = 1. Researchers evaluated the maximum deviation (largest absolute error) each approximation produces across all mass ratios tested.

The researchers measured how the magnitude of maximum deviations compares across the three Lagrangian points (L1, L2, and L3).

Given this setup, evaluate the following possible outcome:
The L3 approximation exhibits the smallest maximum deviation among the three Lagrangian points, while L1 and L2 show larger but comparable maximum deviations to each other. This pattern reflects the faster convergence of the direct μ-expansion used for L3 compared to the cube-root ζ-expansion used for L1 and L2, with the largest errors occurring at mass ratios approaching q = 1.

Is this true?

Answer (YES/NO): NO